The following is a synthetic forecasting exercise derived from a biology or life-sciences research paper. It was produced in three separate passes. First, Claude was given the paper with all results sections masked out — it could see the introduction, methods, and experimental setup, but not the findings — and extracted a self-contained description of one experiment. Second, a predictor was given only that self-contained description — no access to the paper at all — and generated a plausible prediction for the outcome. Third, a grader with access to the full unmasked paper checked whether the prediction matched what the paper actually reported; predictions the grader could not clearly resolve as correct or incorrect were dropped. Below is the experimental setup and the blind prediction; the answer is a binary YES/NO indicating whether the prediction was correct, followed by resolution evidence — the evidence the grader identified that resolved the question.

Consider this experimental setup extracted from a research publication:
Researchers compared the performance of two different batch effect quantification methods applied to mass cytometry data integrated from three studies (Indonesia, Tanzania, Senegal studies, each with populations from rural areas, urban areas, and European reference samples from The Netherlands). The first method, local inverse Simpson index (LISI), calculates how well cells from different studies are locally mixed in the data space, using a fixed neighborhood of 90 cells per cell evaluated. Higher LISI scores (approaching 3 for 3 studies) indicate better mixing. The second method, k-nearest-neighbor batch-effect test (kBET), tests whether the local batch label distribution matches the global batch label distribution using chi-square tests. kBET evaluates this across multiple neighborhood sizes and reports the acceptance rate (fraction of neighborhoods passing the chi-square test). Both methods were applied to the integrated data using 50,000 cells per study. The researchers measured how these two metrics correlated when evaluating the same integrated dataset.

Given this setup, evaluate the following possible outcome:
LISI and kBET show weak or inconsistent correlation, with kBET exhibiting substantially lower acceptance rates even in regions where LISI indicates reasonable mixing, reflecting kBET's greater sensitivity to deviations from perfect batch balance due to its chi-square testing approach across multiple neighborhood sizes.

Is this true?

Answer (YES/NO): NO